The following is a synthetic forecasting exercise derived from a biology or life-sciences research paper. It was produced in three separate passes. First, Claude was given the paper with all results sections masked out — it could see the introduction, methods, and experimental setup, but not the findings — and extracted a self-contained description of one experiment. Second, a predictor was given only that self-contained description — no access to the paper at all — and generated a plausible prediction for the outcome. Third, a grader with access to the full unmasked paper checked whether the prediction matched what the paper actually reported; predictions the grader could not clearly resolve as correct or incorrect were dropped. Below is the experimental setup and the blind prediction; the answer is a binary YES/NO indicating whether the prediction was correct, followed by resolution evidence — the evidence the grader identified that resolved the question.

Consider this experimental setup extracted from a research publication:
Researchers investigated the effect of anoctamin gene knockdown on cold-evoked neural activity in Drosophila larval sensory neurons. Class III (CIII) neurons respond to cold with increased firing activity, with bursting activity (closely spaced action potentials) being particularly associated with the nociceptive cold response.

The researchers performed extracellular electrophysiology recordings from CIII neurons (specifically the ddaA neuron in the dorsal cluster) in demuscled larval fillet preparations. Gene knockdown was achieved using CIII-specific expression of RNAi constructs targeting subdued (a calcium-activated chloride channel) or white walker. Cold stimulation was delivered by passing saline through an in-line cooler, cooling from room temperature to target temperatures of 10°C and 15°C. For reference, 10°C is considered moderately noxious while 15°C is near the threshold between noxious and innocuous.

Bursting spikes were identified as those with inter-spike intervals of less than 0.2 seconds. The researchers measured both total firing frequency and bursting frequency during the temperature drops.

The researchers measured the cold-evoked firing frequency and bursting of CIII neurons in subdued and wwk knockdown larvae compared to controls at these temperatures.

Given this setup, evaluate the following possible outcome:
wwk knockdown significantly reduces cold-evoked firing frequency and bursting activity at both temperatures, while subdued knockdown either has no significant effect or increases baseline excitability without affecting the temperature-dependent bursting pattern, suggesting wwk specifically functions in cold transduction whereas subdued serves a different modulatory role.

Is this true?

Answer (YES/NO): NO